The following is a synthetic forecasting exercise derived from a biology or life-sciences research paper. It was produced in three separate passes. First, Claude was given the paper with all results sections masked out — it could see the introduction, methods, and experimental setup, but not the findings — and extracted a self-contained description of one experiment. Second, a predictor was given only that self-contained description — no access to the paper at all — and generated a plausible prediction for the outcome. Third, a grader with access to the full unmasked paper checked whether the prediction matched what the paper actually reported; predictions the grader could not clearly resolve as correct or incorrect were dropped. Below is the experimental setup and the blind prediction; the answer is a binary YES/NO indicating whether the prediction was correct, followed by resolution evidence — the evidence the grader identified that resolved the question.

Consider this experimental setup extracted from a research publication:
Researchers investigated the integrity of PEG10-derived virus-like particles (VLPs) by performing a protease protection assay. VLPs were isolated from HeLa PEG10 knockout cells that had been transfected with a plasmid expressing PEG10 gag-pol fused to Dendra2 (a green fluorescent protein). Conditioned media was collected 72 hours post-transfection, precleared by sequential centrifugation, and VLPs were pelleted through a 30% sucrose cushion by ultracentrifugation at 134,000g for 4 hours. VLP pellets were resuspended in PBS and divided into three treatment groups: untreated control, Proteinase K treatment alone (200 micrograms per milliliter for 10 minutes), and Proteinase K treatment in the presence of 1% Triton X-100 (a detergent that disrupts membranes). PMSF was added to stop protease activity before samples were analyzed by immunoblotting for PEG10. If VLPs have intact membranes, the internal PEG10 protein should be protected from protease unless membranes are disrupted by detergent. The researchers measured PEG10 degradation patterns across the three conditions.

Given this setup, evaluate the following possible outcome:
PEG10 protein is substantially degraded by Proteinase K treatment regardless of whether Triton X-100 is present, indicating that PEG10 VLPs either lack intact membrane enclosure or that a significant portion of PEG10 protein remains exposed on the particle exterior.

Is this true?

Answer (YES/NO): NO